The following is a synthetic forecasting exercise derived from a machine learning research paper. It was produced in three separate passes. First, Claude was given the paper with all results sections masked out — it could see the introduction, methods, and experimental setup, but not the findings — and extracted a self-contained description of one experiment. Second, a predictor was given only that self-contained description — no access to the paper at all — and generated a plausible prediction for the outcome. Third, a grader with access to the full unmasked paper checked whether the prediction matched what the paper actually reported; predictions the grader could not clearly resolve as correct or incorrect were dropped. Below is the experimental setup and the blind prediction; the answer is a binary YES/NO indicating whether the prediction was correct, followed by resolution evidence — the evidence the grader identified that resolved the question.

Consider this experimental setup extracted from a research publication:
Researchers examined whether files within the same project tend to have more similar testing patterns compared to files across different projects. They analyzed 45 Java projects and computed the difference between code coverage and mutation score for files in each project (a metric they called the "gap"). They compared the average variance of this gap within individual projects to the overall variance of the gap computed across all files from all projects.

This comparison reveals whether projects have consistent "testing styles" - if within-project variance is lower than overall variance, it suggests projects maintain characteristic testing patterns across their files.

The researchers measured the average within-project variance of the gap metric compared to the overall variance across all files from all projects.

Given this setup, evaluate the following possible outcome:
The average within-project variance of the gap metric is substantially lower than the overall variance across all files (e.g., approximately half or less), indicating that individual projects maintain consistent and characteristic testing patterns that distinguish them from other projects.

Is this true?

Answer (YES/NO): NO